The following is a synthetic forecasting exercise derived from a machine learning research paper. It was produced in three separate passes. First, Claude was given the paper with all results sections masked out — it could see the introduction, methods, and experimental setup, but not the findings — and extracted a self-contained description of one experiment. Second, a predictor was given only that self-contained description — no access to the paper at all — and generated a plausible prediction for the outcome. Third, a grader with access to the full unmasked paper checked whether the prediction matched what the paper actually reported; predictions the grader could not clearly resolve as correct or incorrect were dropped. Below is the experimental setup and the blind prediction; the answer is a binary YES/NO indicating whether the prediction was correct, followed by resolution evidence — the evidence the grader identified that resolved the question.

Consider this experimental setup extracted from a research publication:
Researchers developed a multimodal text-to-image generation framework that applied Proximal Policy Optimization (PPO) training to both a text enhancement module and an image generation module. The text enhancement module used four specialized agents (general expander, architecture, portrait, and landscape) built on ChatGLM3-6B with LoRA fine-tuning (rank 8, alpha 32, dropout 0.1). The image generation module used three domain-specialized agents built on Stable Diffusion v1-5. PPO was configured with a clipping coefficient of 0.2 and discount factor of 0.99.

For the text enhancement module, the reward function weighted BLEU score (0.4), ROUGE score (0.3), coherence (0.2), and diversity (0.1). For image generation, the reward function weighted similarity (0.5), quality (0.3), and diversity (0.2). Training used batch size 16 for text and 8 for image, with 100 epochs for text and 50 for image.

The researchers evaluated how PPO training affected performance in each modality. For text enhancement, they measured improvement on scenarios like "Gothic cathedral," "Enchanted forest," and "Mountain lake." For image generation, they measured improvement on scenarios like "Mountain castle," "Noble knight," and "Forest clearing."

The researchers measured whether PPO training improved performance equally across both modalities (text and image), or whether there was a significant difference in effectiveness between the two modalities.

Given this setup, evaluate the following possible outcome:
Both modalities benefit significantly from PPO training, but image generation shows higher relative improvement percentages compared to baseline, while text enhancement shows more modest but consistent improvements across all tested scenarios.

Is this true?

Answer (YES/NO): NO